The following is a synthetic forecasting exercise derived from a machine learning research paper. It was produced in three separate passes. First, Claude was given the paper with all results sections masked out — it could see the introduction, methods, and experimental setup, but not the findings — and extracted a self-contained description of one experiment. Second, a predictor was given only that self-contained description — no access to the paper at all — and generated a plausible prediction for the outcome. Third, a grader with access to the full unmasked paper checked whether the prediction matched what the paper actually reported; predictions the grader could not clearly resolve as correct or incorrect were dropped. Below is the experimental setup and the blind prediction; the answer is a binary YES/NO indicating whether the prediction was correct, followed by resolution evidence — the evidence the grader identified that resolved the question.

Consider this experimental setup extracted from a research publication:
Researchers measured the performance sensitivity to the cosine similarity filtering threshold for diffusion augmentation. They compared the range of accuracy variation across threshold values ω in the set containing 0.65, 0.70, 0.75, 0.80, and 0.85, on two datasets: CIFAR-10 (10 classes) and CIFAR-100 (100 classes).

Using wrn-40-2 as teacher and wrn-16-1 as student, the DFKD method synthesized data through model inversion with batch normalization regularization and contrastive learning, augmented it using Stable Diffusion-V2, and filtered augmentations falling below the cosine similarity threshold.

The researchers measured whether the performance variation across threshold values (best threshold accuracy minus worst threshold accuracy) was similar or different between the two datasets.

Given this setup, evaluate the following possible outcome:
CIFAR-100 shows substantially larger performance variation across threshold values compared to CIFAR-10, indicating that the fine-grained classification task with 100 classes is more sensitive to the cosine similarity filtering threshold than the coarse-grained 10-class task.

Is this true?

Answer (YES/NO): NO